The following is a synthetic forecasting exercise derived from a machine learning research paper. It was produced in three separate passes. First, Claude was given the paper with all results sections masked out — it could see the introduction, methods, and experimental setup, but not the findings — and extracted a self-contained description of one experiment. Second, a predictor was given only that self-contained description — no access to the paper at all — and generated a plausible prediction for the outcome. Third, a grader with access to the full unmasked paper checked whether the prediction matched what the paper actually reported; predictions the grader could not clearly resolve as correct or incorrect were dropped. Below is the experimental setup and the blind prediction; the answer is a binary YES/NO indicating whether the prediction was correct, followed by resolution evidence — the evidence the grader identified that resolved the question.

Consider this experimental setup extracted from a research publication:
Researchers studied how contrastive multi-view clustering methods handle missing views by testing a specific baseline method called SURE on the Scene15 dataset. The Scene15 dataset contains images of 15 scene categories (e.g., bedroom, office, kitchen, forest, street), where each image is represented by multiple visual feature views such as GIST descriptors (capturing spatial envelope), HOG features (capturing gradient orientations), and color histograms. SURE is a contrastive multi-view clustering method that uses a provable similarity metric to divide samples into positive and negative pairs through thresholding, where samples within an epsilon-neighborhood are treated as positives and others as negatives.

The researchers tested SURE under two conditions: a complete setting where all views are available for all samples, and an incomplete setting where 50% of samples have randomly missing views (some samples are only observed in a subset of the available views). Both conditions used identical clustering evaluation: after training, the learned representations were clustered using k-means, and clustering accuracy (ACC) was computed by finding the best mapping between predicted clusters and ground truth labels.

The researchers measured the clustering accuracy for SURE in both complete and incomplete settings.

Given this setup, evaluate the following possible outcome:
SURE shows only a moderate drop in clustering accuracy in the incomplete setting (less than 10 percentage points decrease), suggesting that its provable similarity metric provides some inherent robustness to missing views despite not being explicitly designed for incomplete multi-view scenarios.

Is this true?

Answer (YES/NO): YES